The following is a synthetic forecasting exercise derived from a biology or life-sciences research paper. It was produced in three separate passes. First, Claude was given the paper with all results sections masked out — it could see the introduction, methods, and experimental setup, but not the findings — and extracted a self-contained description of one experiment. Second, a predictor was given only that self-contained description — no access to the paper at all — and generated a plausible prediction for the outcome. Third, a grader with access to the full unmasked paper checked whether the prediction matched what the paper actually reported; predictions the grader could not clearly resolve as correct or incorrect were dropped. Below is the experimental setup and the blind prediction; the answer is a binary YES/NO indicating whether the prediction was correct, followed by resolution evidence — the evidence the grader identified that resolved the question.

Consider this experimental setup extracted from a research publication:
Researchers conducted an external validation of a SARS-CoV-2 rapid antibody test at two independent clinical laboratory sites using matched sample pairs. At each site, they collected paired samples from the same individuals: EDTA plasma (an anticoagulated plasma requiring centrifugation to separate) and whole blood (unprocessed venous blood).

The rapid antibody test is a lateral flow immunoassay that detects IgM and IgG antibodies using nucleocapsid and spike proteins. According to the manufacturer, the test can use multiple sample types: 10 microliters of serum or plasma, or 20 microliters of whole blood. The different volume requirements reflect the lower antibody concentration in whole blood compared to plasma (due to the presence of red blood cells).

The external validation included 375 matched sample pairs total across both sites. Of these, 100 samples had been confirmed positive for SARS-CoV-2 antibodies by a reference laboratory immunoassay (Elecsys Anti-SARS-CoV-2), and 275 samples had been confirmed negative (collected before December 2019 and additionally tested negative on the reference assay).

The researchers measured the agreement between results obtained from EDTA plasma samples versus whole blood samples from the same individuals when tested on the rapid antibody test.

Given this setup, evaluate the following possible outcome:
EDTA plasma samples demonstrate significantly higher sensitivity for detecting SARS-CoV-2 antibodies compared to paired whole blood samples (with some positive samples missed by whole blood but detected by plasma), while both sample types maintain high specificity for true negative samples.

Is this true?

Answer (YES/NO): NO